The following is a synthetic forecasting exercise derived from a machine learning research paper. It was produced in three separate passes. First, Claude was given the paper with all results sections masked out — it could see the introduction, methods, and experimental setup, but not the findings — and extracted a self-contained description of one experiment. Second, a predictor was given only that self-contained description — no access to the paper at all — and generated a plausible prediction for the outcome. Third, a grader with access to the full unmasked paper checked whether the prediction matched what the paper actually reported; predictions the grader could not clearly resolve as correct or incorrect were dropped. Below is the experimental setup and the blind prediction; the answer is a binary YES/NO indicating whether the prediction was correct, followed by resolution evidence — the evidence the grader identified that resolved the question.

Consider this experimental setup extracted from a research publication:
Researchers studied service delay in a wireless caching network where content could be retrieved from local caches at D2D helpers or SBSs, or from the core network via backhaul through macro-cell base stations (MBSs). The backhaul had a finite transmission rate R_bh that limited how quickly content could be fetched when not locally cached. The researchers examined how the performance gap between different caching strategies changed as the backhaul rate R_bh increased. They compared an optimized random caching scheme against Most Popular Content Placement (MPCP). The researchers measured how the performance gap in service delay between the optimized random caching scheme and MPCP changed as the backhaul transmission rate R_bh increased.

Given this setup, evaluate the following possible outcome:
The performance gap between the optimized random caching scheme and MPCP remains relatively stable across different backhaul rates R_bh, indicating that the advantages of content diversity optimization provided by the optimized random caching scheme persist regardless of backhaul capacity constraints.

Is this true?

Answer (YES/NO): NO